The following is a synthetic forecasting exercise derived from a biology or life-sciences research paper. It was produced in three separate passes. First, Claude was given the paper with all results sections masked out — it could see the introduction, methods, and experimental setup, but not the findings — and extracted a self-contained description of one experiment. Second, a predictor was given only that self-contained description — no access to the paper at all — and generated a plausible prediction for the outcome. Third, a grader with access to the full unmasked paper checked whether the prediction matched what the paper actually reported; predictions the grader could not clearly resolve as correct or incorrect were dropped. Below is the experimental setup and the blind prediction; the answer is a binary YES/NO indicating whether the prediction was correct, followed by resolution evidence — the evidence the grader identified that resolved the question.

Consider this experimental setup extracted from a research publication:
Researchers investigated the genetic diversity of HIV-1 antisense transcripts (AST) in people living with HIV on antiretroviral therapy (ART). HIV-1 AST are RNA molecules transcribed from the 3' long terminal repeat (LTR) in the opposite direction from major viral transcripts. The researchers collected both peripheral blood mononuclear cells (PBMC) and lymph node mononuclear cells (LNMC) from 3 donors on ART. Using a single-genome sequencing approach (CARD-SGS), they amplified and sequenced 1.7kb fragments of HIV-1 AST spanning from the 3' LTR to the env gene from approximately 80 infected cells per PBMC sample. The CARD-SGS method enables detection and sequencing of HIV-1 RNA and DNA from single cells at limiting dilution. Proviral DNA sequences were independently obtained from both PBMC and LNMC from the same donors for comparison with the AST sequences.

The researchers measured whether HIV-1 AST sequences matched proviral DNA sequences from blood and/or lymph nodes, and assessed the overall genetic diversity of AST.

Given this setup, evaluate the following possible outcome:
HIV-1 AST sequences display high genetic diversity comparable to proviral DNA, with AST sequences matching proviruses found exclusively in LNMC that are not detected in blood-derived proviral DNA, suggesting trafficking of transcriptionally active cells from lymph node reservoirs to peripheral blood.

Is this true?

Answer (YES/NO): NO